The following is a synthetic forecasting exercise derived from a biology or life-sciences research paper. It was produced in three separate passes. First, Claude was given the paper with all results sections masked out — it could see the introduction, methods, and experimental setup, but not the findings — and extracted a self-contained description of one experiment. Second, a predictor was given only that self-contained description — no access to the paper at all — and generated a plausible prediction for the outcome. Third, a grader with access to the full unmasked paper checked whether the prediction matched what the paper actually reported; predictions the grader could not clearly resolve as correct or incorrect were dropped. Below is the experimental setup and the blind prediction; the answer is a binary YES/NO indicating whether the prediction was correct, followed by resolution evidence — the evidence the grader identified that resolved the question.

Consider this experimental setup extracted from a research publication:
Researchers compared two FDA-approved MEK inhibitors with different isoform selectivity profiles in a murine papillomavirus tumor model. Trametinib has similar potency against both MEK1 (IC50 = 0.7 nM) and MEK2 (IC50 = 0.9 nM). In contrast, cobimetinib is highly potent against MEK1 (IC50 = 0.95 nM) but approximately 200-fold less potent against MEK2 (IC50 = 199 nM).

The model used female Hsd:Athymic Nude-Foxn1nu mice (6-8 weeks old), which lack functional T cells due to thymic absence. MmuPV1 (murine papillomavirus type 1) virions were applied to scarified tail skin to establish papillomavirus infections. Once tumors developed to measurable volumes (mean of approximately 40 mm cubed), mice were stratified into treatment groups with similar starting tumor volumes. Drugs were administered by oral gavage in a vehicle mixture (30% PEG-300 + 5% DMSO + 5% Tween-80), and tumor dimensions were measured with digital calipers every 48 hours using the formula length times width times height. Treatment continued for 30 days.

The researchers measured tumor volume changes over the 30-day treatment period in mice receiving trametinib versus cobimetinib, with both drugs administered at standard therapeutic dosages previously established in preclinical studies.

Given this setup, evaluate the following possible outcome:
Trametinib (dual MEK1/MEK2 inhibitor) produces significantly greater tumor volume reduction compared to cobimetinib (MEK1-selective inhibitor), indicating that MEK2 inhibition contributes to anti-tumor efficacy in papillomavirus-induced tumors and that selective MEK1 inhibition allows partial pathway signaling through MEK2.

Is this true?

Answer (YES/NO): YES